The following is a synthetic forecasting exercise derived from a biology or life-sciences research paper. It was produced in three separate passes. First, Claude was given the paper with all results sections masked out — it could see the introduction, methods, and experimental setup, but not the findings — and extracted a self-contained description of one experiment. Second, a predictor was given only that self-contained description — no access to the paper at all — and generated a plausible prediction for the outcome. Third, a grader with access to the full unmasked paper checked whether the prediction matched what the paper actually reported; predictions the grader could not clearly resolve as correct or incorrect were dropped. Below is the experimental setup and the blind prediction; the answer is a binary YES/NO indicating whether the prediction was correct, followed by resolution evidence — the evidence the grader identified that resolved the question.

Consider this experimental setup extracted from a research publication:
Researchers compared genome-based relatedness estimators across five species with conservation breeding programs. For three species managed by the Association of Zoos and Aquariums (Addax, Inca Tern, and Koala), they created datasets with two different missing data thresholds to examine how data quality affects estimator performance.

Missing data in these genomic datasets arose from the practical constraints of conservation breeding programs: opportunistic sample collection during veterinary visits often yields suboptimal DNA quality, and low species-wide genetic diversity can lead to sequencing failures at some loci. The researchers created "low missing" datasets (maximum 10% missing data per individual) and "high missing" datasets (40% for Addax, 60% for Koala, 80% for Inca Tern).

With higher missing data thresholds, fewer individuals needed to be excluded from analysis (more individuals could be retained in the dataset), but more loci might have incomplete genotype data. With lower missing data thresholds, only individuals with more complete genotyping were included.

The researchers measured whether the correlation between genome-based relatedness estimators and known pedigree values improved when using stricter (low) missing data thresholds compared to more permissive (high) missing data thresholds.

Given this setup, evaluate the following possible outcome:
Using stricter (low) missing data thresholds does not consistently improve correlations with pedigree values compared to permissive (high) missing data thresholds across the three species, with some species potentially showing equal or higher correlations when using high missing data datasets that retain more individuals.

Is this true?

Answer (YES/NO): NO